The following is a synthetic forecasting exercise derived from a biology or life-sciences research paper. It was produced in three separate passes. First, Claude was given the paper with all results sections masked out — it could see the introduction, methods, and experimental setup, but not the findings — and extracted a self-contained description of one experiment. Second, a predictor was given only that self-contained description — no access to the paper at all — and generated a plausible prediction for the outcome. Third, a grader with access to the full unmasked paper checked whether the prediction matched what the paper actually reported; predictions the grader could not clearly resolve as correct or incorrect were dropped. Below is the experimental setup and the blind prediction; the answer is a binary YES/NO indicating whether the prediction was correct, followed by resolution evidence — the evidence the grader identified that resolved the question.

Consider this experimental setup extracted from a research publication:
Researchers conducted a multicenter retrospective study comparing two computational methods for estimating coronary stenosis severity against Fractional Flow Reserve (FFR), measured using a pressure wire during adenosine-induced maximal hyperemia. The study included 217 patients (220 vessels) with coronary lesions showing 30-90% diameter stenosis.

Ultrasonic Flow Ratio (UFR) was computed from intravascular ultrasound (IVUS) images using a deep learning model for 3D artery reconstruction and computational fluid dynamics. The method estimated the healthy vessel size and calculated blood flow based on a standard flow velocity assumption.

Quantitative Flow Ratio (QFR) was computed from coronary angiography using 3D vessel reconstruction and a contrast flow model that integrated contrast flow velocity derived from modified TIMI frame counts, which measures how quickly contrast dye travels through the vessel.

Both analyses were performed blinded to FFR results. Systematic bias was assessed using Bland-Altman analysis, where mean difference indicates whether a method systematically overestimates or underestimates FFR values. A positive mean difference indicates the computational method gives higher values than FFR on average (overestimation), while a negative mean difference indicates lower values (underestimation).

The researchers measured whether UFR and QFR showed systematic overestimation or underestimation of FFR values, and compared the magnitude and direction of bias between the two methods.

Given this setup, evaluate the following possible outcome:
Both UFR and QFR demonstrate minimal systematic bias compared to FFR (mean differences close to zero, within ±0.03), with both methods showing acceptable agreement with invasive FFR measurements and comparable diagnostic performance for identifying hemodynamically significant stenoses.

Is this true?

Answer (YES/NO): NO